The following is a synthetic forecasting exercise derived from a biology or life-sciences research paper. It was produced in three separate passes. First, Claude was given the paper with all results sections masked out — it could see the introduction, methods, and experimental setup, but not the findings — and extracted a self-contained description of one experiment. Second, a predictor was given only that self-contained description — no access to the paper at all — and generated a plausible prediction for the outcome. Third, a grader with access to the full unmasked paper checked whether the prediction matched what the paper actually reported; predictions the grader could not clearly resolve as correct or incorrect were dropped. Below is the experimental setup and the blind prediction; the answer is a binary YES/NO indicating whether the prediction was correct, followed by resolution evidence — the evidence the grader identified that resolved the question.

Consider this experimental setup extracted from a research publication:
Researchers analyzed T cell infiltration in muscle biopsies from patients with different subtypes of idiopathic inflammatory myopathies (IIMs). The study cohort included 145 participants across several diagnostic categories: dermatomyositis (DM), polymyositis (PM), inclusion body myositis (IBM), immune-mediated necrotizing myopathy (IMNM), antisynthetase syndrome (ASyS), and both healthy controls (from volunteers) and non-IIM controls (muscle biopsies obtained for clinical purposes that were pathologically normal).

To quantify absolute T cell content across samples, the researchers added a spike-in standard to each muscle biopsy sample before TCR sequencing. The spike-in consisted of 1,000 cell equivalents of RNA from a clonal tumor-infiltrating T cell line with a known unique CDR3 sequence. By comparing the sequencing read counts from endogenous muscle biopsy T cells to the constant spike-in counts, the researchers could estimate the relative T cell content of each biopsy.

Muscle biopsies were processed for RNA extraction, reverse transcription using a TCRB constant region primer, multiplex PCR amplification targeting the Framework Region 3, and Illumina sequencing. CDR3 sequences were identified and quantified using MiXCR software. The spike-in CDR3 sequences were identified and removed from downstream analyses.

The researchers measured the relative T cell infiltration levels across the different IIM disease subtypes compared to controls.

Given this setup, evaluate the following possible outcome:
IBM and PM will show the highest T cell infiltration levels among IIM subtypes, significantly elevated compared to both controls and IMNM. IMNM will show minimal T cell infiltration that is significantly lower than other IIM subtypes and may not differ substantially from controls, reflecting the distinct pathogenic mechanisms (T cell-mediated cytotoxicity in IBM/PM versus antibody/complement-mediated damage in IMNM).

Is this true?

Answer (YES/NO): NO